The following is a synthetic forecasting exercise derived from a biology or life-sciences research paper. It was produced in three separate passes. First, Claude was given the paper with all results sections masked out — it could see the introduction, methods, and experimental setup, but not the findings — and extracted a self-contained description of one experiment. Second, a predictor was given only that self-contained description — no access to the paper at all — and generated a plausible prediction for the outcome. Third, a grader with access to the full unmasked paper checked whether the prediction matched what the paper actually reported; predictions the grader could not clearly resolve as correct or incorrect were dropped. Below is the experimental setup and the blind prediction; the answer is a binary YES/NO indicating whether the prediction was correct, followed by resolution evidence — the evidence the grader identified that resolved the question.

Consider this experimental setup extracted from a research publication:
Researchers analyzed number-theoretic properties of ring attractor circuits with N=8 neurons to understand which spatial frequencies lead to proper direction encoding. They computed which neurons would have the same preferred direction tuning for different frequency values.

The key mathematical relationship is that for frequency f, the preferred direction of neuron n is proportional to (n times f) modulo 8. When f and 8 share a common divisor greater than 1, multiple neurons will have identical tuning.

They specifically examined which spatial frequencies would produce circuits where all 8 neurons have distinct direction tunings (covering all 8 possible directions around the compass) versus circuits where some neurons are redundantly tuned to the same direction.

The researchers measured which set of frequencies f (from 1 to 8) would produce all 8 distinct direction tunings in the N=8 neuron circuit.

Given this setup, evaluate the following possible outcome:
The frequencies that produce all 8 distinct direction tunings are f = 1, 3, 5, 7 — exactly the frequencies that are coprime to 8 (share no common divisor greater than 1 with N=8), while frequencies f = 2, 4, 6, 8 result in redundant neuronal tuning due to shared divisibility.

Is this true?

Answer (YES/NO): YES